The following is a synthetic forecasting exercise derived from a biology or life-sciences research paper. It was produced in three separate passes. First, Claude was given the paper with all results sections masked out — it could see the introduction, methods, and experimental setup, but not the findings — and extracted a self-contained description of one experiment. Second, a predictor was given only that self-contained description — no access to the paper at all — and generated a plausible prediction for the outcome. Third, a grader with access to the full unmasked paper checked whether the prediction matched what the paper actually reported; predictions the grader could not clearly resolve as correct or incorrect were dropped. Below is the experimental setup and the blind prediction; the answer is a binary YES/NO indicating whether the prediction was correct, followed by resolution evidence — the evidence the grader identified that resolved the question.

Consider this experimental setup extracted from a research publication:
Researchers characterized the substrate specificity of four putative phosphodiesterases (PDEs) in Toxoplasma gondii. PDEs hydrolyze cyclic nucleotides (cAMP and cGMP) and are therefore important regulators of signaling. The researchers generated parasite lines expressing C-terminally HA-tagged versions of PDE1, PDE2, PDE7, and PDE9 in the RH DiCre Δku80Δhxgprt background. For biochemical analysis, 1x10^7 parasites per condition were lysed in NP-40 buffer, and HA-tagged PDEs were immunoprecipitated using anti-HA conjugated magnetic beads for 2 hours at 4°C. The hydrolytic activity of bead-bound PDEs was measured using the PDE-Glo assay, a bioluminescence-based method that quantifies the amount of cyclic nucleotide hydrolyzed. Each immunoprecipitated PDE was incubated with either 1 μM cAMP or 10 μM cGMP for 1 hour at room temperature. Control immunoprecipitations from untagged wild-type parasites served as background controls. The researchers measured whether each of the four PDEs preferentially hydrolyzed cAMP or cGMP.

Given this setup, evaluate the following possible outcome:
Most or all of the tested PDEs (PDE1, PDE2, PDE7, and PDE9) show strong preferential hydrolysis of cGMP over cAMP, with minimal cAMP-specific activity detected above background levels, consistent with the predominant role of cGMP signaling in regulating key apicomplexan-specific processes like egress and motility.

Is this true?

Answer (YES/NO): NO